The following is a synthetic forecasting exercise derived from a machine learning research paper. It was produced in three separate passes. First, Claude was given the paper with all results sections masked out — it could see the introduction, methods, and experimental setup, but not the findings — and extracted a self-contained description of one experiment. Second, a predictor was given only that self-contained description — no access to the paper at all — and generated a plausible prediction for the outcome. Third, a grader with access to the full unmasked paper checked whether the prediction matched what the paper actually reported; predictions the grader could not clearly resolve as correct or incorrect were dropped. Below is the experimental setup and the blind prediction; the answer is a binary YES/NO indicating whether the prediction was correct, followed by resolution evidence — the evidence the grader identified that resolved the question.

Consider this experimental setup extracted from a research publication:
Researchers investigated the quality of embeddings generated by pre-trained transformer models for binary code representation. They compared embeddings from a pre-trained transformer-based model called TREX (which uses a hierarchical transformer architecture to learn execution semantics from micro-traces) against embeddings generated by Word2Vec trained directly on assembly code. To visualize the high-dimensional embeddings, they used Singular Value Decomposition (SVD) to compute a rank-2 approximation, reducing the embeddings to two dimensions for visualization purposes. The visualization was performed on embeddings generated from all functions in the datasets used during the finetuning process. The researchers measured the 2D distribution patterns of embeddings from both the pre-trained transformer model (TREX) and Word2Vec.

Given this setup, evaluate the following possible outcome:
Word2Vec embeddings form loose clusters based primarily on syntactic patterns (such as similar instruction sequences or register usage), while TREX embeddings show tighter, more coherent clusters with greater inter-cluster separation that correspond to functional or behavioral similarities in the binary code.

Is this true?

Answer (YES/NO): NO